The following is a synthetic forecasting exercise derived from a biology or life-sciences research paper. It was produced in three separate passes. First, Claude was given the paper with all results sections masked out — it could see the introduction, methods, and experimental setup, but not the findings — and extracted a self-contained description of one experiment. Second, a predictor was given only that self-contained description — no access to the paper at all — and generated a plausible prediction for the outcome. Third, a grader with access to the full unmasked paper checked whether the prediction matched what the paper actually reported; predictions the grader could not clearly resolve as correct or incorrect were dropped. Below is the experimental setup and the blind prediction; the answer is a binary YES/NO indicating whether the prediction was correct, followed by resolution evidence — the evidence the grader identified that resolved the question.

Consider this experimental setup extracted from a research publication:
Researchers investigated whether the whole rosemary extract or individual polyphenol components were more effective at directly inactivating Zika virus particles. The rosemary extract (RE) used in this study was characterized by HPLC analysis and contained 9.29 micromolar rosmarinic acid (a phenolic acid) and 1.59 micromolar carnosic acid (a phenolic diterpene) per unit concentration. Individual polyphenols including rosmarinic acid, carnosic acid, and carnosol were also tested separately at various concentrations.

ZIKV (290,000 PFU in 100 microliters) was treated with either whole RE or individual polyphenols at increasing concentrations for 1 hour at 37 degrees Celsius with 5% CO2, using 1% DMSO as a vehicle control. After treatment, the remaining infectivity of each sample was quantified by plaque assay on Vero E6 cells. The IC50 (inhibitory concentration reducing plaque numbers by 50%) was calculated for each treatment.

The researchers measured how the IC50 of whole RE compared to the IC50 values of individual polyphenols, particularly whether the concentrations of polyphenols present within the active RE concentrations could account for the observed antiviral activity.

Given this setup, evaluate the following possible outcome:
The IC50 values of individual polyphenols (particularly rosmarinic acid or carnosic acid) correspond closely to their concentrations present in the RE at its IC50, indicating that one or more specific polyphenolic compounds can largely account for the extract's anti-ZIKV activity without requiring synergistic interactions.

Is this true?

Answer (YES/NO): NO